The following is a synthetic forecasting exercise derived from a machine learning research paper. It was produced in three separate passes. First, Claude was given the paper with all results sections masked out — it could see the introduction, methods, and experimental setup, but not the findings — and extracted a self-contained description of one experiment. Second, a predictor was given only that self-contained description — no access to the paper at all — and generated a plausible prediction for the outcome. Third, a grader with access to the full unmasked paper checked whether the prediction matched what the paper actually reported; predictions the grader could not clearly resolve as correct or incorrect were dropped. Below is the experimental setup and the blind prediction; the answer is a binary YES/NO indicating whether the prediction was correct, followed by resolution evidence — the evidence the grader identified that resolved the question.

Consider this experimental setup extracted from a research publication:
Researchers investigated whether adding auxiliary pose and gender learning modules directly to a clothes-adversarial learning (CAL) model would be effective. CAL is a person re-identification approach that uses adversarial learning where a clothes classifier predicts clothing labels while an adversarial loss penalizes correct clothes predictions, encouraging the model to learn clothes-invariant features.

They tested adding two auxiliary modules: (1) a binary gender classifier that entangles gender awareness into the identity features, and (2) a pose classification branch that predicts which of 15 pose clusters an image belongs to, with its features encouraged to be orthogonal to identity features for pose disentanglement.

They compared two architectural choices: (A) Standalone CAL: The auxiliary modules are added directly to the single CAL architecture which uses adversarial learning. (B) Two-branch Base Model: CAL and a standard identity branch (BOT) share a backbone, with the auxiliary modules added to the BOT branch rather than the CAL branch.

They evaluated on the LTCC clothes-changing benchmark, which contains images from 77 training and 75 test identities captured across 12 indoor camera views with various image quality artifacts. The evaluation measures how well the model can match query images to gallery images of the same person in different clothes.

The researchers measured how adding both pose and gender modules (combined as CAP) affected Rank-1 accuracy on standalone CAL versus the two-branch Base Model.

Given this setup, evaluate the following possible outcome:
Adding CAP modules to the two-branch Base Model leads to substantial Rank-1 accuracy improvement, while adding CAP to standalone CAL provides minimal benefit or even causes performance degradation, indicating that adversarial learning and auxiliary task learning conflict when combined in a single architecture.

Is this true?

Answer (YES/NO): YES